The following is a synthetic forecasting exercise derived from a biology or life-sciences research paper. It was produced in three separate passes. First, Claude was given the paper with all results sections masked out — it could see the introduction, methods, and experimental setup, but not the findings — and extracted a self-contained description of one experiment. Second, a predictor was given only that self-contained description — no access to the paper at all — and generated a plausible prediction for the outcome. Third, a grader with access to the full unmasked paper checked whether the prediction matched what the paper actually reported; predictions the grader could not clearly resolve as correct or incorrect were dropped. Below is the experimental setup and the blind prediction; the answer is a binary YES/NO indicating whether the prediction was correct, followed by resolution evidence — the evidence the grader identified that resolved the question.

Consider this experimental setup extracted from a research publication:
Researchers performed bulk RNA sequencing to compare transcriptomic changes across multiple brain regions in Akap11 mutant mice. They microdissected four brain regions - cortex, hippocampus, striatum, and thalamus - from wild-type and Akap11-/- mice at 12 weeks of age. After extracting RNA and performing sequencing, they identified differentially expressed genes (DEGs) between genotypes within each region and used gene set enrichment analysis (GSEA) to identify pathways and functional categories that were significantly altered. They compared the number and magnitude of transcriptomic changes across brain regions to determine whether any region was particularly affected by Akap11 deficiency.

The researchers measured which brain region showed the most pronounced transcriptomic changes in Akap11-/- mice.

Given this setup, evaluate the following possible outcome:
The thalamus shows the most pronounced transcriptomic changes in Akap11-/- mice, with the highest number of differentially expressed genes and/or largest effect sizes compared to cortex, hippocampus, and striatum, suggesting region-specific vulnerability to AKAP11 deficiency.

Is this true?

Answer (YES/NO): NO